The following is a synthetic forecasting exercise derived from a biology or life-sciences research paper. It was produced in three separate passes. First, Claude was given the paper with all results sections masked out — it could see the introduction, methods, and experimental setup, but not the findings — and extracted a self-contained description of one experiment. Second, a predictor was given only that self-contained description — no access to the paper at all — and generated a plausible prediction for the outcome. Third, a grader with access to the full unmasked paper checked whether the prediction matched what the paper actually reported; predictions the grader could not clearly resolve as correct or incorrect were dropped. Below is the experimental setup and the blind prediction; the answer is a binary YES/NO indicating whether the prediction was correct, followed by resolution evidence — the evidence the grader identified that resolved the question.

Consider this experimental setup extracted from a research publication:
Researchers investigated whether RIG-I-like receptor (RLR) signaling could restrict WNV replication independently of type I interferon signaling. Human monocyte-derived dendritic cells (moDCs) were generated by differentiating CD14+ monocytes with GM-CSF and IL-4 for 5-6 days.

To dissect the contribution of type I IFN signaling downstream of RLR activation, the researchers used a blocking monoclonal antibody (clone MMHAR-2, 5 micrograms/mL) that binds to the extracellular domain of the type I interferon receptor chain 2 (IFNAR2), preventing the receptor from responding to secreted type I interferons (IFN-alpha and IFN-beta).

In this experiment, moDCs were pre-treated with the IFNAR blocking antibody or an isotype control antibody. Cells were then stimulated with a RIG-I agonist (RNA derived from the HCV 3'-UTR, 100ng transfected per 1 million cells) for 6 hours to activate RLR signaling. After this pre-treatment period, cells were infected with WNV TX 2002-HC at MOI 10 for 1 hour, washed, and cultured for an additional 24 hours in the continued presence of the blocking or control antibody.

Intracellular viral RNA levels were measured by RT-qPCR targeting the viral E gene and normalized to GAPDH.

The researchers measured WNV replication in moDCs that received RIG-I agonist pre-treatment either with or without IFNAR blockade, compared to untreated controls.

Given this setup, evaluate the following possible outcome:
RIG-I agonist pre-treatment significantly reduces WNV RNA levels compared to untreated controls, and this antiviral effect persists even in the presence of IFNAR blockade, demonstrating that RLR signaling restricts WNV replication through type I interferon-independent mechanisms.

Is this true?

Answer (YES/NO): YES